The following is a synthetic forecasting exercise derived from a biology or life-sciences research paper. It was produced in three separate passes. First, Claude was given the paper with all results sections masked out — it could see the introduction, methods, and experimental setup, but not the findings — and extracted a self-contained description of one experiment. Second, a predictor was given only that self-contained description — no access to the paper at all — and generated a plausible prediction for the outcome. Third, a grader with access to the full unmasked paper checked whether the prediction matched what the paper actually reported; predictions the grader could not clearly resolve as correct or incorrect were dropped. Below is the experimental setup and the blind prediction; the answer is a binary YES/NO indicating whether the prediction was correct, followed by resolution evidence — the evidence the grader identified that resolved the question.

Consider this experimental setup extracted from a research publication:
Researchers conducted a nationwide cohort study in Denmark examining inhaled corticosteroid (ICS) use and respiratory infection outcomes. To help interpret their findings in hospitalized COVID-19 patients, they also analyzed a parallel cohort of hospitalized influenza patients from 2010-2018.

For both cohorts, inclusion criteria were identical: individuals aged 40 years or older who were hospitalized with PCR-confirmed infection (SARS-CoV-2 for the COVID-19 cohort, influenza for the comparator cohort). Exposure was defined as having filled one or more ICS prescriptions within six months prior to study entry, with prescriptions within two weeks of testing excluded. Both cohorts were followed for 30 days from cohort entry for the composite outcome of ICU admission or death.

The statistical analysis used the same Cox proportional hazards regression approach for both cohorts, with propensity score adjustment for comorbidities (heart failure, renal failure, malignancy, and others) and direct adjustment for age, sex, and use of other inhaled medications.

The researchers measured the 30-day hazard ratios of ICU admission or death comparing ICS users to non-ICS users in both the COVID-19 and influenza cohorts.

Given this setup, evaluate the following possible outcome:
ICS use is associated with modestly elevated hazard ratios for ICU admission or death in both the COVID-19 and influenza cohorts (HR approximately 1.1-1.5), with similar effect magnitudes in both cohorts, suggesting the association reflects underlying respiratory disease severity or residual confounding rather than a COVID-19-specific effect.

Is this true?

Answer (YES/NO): NO